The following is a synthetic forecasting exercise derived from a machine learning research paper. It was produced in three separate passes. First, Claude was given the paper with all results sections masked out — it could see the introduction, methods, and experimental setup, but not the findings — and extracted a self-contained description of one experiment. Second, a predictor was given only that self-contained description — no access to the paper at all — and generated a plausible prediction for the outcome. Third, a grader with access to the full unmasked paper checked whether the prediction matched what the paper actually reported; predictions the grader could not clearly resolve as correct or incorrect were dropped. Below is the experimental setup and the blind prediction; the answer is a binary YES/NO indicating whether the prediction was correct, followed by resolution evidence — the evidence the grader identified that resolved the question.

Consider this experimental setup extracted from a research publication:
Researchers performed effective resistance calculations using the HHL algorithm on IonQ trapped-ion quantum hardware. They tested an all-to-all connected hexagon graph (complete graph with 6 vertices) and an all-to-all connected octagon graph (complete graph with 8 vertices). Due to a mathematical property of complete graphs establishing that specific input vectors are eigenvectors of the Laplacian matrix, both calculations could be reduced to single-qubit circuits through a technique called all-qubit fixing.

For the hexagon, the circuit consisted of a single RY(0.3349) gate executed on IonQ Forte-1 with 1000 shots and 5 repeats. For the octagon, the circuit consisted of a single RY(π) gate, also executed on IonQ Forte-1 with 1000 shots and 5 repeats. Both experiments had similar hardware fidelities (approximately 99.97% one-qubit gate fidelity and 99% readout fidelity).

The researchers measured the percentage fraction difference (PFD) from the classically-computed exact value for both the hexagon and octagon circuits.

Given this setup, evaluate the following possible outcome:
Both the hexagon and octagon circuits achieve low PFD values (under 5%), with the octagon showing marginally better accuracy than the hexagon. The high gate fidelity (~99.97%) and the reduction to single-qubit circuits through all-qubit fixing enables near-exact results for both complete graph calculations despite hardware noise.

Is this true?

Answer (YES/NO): NO